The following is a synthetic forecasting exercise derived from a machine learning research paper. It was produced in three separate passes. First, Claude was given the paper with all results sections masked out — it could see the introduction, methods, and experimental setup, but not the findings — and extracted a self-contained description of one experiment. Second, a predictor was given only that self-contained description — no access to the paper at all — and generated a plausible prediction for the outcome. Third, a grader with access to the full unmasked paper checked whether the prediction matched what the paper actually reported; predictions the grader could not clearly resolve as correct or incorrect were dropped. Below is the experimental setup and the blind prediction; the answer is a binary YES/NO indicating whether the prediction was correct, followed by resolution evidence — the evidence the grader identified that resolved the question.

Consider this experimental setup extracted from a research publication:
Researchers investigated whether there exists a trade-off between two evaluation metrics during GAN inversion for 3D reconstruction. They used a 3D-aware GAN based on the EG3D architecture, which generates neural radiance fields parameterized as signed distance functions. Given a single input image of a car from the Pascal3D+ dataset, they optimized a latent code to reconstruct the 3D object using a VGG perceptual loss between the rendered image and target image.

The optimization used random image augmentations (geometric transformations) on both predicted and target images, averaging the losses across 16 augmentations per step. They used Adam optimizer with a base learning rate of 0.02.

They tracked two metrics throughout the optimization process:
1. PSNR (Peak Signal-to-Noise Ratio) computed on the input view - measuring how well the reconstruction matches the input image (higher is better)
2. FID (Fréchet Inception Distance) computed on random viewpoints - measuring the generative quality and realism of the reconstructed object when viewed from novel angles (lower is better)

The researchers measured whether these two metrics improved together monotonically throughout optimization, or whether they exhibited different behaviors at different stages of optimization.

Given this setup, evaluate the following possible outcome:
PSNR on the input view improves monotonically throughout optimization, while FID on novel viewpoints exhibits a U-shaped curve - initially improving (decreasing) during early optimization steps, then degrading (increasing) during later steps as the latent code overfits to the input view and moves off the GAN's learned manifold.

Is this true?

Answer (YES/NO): YES